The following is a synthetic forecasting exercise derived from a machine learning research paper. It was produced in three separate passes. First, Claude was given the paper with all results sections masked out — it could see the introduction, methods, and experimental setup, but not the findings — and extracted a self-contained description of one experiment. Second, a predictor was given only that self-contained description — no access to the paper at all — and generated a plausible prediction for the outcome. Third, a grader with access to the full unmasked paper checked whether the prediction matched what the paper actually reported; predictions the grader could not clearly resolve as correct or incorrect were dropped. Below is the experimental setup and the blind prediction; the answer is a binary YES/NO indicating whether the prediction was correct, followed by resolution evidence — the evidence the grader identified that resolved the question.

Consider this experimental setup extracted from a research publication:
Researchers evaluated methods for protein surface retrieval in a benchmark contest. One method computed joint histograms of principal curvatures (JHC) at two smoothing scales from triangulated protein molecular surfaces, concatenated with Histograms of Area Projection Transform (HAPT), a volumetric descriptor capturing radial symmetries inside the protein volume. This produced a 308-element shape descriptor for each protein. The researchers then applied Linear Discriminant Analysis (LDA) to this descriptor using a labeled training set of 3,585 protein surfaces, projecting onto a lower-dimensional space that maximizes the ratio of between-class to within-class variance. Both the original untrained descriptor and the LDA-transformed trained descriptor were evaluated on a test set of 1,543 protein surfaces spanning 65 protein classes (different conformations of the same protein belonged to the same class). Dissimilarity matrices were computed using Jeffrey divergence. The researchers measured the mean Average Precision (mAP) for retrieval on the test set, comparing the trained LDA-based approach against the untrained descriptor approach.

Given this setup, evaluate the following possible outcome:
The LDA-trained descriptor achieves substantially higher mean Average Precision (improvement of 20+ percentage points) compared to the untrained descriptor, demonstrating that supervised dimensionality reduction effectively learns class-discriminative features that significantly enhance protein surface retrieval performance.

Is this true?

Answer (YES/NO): NO